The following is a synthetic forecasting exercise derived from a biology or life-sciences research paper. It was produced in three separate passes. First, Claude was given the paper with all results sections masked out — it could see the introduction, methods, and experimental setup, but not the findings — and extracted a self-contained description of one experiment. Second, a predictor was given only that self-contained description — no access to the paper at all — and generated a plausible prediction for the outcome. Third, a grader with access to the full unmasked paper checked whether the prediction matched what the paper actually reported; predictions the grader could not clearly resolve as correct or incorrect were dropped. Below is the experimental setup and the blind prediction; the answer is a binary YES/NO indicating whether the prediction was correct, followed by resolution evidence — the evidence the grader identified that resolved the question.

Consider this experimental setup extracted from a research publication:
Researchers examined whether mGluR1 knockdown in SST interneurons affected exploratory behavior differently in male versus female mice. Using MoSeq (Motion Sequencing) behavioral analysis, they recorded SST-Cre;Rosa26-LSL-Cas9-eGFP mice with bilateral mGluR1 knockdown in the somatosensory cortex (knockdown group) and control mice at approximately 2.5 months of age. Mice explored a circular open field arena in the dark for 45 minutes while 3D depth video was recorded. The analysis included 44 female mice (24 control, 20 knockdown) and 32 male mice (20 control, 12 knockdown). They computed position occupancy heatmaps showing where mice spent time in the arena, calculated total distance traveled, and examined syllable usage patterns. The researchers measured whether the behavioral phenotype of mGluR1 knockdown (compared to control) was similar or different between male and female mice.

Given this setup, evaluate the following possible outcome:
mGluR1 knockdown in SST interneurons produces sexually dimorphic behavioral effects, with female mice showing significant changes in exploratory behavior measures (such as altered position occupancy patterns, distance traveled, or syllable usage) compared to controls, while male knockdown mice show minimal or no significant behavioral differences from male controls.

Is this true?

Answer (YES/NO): NO